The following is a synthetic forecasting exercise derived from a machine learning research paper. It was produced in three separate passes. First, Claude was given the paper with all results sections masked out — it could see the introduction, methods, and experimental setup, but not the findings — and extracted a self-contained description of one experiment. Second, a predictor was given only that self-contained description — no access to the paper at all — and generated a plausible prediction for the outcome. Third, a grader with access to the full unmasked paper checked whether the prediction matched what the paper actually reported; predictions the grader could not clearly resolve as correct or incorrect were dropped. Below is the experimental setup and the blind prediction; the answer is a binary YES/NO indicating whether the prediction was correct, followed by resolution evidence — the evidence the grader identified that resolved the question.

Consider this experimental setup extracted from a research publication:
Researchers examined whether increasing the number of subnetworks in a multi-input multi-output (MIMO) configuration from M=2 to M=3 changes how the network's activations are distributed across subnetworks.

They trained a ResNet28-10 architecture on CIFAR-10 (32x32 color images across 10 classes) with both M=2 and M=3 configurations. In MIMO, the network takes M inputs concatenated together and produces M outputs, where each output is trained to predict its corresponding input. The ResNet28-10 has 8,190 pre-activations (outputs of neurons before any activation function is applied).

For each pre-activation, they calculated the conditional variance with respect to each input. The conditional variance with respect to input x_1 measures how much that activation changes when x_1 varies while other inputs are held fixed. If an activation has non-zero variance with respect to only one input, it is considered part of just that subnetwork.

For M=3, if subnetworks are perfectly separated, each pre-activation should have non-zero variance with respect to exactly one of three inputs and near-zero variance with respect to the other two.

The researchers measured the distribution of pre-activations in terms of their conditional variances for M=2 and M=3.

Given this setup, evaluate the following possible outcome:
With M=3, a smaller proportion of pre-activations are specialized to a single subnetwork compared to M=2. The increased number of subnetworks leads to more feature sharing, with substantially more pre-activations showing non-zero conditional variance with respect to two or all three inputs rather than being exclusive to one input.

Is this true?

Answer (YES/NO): NO